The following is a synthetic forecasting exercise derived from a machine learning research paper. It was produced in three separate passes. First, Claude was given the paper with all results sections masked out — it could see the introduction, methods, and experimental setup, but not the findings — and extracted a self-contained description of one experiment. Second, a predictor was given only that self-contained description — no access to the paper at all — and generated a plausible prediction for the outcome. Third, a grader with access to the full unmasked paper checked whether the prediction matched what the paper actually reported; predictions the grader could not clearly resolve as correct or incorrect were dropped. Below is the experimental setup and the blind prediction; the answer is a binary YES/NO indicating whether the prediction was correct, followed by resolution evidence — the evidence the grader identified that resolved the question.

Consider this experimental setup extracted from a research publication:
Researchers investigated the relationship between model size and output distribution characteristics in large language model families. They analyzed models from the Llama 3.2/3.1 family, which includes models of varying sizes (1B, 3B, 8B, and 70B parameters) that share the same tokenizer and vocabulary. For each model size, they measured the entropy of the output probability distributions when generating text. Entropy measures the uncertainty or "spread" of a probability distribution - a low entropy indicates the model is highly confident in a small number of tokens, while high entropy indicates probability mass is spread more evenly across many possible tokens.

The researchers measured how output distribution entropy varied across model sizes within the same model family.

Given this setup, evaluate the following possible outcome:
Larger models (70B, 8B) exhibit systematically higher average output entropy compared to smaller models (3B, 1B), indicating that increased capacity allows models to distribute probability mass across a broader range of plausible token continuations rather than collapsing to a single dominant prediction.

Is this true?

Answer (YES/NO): NO